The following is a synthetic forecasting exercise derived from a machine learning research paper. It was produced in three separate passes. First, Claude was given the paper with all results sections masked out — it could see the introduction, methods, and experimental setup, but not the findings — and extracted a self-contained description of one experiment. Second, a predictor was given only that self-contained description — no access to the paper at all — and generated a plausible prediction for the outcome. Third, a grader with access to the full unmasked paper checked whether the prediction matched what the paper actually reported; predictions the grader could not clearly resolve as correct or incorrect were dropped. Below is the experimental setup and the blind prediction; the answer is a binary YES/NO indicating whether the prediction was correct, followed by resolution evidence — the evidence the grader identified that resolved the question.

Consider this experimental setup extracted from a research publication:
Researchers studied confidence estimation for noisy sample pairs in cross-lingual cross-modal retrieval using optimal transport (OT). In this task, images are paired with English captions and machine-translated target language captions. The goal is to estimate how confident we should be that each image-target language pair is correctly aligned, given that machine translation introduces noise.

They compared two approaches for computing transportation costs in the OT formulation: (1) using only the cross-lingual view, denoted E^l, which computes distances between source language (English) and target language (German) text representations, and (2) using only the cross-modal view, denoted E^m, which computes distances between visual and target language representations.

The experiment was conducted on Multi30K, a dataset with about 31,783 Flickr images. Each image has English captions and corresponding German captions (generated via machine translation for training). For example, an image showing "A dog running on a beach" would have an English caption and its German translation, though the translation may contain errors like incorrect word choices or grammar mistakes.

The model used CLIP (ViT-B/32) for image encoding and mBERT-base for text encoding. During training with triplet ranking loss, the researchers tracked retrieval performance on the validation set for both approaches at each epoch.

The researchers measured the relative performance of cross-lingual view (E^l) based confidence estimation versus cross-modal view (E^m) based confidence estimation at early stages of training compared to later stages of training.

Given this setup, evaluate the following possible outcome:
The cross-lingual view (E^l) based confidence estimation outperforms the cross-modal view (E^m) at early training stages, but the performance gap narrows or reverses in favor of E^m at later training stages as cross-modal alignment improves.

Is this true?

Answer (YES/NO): YES